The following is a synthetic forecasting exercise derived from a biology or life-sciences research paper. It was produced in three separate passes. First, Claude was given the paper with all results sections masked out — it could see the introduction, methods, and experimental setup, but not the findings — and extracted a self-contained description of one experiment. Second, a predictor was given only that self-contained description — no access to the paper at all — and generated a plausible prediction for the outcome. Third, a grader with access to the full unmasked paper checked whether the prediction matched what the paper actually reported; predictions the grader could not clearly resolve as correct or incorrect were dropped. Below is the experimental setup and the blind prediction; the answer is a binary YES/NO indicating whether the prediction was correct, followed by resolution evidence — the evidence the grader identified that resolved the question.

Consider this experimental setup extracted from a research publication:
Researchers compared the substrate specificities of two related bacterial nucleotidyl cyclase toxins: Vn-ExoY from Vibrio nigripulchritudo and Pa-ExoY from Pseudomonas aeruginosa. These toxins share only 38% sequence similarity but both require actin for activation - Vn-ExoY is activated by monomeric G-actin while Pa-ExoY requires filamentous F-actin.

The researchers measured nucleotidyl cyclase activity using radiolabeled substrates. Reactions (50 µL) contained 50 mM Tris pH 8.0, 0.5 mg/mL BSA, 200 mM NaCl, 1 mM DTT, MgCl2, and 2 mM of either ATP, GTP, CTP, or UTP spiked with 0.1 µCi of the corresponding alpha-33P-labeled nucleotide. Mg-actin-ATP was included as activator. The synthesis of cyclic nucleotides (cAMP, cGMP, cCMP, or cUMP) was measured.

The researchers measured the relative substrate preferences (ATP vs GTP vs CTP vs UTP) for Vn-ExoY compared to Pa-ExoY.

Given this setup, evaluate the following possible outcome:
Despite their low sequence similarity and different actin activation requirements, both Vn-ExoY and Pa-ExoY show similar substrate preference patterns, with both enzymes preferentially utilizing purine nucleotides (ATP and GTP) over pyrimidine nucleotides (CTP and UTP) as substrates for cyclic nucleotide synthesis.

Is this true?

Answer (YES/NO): NO